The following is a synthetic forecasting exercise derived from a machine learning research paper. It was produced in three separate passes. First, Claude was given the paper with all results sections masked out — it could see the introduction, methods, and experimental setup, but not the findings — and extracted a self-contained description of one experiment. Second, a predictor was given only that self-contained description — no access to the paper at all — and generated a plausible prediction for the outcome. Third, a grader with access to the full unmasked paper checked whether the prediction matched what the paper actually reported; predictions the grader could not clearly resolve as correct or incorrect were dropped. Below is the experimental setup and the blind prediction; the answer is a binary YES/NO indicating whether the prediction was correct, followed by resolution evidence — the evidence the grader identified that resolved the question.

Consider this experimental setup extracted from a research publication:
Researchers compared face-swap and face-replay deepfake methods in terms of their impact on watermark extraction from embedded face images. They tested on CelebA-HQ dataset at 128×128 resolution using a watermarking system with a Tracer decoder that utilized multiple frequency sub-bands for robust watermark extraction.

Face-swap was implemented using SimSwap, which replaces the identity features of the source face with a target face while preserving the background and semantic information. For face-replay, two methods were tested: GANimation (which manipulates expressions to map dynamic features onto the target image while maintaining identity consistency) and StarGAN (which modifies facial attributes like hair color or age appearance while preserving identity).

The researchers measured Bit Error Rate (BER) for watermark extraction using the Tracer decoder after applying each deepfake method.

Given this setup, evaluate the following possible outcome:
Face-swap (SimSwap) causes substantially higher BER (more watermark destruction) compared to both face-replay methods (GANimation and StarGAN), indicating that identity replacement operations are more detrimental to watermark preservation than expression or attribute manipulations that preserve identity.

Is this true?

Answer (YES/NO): YES